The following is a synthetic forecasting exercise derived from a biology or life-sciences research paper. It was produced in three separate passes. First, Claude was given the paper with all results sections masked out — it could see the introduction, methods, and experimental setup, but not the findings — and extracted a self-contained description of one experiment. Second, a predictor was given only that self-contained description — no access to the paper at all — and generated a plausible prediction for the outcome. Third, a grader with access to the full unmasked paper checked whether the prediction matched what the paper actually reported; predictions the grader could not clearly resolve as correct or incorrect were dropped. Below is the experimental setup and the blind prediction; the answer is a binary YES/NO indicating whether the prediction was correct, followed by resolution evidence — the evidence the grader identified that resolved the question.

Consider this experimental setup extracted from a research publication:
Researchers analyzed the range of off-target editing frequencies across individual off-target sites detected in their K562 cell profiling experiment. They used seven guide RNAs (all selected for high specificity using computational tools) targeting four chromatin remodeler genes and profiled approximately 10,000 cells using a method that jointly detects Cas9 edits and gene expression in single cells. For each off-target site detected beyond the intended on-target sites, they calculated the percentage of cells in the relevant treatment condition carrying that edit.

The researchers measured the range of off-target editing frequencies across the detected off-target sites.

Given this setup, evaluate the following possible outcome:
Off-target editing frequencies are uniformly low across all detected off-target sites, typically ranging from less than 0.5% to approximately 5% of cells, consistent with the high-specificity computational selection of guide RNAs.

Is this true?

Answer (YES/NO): NO